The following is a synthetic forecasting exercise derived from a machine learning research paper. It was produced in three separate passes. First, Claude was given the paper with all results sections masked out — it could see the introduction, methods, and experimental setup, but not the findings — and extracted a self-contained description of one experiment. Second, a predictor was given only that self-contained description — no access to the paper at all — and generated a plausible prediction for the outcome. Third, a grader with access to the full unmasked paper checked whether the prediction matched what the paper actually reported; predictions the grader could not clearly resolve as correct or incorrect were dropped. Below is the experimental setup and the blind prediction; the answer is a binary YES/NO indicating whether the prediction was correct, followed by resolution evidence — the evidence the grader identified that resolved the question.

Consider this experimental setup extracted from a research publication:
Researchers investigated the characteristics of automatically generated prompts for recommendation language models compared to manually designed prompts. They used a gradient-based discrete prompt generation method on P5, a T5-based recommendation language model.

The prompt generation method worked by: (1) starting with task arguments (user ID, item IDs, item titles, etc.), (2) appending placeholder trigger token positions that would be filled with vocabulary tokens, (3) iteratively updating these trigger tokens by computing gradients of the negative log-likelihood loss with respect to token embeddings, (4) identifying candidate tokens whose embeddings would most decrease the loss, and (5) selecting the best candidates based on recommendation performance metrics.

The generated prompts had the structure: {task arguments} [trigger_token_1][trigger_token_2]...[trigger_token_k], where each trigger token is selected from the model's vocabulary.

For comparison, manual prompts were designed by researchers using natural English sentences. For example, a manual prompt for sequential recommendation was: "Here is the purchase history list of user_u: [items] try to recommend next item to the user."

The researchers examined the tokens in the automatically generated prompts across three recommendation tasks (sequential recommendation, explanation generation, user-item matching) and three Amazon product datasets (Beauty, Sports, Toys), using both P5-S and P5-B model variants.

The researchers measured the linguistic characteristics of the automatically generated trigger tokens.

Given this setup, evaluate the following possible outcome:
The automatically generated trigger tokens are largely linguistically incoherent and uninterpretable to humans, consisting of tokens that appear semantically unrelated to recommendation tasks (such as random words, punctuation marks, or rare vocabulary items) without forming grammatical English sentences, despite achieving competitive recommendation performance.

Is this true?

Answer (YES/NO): NO